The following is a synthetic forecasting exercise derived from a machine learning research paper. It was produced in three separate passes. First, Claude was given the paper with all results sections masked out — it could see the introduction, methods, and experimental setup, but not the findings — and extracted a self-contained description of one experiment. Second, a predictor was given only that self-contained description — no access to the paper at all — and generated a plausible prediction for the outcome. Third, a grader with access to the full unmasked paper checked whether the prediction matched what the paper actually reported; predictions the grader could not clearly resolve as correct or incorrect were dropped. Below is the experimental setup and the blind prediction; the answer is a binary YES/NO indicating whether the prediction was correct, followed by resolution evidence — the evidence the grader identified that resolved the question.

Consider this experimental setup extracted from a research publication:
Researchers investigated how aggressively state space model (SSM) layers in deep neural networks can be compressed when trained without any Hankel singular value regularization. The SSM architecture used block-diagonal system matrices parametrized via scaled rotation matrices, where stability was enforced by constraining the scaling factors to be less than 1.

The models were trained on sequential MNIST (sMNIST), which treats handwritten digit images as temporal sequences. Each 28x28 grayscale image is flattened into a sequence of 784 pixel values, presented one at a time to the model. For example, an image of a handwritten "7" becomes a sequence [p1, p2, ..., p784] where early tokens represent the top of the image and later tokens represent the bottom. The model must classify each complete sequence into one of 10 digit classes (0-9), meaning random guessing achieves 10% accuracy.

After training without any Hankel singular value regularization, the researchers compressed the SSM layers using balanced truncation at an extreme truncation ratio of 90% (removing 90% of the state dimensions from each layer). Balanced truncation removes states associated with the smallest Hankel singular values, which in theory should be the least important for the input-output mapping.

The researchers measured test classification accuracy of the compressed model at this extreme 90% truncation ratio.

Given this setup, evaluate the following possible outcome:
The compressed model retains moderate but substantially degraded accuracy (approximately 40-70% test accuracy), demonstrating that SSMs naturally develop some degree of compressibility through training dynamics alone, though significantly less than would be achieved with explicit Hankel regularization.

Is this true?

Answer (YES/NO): NO